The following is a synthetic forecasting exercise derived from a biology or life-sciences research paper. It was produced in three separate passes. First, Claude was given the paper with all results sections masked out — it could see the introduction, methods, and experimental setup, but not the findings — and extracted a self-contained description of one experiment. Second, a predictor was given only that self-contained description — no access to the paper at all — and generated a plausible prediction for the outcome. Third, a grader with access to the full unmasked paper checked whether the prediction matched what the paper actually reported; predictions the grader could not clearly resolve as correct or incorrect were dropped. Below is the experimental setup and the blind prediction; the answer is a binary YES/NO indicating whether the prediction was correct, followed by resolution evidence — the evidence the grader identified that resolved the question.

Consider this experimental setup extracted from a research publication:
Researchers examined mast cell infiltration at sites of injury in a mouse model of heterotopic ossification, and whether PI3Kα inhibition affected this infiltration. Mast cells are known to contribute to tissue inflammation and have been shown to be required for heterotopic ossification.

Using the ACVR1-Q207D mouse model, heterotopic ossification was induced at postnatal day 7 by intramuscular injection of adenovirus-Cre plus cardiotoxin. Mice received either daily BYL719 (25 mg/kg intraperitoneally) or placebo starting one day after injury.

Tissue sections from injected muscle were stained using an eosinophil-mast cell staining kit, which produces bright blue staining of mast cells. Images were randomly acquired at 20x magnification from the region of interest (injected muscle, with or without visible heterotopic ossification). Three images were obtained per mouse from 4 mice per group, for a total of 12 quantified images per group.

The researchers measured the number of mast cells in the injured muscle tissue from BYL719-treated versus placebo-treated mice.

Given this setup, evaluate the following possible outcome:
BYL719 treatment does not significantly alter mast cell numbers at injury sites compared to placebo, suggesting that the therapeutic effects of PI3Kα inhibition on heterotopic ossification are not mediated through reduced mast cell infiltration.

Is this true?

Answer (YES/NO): NO